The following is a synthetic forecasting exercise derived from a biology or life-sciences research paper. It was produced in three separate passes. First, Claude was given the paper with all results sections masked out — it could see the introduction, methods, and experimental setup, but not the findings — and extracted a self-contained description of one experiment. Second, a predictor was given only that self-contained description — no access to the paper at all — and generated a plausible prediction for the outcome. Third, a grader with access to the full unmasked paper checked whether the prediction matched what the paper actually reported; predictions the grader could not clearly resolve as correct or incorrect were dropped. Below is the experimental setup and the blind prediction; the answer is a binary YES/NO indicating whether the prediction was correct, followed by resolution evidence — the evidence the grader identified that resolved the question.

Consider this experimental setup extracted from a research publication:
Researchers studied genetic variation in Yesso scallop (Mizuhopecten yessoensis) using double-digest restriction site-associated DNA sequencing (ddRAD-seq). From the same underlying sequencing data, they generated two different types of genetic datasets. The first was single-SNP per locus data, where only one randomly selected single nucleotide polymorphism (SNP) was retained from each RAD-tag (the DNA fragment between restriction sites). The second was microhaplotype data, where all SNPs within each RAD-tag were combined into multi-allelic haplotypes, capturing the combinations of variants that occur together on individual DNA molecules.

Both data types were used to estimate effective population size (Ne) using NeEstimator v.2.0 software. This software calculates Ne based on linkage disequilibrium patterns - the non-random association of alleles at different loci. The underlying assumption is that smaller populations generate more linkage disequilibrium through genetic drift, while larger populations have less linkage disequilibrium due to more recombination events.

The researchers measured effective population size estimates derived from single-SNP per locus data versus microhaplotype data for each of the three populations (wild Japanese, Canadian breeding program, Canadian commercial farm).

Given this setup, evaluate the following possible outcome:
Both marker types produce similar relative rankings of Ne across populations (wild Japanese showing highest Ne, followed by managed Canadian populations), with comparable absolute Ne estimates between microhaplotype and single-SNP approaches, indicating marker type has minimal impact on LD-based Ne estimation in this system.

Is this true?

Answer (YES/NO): NO